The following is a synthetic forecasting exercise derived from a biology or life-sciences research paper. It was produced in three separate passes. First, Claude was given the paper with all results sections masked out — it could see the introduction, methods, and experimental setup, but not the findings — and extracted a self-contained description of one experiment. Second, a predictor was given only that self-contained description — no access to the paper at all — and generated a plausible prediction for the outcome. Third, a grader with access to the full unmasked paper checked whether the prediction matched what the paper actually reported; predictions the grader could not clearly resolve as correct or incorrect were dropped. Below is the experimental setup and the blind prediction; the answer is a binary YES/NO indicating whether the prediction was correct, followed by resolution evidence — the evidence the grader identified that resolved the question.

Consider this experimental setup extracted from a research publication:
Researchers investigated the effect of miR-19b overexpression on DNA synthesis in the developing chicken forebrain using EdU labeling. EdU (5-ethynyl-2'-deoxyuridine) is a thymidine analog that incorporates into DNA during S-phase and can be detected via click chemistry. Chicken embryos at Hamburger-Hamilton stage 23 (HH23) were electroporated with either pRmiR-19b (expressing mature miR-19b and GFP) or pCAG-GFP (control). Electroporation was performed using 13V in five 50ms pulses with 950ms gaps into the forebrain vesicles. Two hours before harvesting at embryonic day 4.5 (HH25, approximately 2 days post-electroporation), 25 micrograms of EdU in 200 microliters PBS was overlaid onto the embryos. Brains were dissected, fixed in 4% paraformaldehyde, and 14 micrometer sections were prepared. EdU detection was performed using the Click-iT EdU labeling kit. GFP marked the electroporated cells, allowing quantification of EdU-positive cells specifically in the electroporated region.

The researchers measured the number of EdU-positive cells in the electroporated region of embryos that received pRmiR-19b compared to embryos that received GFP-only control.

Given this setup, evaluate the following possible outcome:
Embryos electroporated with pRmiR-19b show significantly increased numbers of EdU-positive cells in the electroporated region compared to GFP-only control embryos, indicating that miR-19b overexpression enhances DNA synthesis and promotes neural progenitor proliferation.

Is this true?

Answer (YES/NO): YES